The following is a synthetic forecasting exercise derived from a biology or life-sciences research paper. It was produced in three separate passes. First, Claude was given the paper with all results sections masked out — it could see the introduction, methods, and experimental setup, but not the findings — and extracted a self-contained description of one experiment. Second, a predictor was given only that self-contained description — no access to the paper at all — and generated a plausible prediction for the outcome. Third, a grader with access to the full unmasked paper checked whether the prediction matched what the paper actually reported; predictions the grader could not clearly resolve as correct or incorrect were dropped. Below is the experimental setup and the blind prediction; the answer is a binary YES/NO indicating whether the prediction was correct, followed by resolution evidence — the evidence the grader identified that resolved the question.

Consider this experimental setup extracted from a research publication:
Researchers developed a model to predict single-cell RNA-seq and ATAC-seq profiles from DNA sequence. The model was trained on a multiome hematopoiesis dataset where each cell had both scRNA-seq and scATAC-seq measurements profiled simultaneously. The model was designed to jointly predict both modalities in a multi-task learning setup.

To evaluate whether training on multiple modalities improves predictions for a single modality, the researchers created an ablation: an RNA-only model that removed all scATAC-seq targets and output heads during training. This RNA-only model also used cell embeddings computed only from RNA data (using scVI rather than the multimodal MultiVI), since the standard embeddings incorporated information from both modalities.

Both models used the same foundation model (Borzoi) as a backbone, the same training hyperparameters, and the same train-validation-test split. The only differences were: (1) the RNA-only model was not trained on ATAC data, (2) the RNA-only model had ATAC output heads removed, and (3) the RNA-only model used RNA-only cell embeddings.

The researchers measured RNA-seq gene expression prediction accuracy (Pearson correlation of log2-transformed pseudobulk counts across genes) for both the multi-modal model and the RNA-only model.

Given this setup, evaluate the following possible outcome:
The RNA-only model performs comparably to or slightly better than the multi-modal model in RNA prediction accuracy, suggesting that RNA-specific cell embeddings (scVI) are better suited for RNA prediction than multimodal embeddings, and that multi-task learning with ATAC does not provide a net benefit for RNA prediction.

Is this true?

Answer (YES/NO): NO